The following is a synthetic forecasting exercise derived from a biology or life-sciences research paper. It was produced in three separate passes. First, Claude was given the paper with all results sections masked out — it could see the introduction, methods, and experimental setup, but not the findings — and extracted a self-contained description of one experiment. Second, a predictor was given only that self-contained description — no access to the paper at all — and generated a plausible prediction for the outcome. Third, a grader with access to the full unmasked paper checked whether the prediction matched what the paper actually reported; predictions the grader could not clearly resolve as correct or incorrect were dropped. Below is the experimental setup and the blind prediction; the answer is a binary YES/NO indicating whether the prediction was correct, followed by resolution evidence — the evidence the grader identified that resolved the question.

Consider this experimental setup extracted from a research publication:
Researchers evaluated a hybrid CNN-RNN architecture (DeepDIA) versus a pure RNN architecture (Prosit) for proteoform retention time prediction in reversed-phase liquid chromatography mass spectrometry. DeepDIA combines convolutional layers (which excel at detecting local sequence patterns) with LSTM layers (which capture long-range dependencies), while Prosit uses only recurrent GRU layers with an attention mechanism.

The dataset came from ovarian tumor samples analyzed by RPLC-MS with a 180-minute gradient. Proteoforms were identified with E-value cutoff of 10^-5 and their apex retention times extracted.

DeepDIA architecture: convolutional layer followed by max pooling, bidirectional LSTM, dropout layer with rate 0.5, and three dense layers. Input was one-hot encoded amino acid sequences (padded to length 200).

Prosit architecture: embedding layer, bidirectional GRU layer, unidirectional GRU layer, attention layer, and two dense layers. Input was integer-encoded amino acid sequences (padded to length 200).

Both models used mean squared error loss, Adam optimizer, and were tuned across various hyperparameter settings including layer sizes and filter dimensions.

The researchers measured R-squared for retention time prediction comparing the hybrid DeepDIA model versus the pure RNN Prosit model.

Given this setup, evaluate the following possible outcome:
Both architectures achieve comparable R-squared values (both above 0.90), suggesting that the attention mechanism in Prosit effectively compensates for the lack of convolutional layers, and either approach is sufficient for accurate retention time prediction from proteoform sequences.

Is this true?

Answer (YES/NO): NO